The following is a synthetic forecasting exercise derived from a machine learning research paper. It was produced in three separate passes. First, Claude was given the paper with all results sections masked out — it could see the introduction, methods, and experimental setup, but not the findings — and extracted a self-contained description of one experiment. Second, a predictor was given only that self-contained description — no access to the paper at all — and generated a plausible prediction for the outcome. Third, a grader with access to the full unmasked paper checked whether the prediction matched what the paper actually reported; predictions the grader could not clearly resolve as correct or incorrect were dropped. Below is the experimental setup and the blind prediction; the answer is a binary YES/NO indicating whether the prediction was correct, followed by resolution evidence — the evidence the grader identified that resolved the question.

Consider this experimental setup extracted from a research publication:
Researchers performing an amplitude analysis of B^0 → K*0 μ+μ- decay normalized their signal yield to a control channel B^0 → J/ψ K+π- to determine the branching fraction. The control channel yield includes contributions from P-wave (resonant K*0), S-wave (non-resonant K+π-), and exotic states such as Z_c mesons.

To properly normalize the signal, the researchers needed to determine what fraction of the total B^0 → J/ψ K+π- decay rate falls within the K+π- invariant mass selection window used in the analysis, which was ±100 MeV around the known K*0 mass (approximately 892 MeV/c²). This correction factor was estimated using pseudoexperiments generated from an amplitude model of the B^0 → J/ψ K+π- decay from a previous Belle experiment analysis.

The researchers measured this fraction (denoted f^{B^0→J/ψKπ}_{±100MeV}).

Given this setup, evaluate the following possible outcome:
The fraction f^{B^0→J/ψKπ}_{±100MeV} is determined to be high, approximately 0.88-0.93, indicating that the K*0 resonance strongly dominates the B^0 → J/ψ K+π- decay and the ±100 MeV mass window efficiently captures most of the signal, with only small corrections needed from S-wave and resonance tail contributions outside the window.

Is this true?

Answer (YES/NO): NO